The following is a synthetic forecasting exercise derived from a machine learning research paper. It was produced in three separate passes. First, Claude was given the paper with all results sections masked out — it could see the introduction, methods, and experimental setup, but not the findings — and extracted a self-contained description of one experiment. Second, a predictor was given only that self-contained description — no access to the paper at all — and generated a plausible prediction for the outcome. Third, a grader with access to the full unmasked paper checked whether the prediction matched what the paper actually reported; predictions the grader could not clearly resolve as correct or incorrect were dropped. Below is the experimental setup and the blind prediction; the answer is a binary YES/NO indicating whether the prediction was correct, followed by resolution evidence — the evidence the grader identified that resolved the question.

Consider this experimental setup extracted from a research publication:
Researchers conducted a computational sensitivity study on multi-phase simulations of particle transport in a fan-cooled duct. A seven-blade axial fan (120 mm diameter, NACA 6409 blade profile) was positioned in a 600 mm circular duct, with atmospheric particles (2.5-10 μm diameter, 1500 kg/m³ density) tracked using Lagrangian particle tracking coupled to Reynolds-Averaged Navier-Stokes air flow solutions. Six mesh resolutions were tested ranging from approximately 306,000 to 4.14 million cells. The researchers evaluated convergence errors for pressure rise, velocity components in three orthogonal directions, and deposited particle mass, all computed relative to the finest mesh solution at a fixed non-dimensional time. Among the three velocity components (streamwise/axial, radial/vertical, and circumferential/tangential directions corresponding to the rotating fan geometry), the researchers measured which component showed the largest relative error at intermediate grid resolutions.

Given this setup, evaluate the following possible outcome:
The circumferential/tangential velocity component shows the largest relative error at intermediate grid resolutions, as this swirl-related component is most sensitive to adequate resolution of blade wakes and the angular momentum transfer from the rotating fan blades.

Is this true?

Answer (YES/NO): NO